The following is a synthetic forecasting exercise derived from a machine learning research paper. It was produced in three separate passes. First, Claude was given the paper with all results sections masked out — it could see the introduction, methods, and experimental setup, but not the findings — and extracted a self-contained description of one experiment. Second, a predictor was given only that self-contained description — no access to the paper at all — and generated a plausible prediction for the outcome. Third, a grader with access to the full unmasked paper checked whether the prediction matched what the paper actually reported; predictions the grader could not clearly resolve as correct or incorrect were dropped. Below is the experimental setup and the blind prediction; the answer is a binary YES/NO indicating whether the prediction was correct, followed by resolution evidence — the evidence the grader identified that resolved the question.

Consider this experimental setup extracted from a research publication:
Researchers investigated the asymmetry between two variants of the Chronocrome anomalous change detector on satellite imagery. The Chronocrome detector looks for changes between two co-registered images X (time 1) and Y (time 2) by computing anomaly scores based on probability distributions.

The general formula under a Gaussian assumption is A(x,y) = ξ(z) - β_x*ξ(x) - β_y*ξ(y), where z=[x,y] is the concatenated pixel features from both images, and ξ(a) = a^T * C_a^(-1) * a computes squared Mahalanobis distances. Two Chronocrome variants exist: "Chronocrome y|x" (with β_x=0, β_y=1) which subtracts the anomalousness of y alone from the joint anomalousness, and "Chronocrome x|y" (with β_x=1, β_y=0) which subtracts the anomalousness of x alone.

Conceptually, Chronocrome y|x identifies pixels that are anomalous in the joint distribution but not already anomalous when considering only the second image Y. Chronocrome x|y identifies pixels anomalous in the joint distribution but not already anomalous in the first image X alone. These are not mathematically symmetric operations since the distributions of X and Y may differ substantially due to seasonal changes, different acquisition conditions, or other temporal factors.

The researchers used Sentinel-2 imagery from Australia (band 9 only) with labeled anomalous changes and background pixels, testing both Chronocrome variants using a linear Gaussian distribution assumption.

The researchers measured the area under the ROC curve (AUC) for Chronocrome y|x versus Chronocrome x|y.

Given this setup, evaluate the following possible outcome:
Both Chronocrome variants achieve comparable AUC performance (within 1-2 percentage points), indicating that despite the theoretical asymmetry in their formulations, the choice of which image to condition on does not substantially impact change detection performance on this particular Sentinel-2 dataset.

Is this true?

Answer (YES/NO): NO